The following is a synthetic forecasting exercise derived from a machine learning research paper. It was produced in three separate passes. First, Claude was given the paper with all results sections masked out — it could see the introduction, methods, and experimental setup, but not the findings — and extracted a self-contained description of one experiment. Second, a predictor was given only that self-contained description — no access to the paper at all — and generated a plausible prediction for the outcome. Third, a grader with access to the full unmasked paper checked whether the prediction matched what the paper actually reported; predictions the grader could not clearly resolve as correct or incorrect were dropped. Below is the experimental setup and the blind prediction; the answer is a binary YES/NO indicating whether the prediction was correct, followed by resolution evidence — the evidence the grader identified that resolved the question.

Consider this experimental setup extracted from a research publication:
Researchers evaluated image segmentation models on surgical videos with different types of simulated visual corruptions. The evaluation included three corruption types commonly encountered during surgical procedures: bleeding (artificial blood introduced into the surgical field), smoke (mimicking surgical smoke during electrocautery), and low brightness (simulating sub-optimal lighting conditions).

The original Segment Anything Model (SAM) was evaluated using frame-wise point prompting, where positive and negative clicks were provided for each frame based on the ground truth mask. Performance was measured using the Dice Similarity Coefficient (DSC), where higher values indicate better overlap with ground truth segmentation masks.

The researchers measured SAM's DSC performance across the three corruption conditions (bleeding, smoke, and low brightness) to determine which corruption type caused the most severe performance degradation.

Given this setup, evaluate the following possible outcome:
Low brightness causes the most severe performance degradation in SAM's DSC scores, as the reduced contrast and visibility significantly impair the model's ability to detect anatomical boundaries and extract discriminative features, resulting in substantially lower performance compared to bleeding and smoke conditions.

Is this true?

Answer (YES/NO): YES